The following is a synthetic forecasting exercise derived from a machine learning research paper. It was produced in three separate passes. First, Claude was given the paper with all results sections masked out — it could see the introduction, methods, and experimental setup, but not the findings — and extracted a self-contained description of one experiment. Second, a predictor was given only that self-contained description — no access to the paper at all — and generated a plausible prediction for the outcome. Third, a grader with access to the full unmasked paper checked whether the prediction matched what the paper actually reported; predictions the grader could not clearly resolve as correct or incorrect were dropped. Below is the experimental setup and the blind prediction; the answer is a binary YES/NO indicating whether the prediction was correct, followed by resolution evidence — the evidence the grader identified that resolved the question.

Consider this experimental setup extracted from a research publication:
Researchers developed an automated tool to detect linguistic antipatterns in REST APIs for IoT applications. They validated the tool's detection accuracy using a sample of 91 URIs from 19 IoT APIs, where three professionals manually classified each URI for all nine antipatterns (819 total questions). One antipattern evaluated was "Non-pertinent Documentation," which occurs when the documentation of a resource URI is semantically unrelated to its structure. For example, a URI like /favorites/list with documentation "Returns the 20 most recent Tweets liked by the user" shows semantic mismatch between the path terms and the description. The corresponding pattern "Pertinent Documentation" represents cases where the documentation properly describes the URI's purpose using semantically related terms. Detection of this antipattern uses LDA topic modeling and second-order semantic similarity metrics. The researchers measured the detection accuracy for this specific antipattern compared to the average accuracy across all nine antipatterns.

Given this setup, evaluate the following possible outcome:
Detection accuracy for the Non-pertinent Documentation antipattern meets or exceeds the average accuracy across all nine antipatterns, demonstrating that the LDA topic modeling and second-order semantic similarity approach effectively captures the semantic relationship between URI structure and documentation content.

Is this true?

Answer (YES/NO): NO